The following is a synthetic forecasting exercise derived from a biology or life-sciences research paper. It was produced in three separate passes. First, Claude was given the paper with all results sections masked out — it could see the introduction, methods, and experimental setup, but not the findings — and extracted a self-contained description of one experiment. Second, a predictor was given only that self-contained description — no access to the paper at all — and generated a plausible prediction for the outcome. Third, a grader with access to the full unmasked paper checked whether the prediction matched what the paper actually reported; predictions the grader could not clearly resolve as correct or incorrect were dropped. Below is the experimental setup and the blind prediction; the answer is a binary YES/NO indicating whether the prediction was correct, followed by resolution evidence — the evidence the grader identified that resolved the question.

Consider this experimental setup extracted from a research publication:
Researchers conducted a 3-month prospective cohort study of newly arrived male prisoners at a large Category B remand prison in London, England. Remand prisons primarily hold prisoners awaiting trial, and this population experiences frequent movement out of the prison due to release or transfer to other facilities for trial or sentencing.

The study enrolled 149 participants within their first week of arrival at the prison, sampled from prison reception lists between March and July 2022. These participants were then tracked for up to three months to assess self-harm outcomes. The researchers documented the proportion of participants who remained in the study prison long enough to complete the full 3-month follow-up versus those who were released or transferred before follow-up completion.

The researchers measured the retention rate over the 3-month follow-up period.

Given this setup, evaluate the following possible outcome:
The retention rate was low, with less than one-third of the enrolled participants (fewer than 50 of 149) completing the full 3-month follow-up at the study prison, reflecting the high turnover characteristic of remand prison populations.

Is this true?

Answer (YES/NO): NO